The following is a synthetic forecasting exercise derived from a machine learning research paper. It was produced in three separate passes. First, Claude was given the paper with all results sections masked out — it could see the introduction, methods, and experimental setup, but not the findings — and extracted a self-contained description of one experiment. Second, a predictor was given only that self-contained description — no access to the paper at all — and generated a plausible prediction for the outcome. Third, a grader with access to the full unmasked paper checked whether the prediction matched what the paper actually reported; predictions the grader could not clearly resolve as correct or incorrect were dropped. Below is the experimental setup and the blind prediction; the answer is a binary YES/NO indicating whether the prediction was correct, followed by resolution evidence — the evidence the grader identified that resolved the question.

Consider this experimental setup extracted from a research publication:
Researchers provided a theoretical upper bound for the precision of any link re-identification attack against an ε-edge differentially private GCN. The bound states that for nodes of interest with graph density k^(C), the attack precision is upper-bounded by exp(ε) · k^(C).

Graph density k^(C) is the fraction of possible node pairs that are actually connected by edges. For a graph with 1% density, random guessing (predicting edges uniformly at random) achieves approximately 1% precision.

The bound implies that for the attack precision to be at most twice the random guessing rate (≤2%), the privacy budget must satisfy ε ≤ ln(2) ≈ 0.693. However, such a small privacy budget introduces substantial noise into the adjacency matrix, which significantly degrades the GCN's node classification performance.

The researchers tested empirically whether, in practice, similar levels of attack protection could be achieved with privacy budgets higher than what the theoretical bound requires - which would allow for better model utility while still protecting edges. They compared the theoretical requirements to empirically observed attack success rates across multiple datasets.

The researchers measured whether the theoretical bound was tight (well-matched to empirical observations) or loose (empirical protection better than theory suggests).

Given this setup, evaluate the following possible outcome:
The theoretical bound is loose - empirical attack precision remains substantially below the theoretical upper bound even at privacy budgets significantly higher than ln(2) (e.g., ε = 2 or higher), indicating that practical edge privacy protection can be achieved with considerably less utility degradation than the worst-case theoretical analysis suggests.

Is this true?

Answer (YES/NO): YES